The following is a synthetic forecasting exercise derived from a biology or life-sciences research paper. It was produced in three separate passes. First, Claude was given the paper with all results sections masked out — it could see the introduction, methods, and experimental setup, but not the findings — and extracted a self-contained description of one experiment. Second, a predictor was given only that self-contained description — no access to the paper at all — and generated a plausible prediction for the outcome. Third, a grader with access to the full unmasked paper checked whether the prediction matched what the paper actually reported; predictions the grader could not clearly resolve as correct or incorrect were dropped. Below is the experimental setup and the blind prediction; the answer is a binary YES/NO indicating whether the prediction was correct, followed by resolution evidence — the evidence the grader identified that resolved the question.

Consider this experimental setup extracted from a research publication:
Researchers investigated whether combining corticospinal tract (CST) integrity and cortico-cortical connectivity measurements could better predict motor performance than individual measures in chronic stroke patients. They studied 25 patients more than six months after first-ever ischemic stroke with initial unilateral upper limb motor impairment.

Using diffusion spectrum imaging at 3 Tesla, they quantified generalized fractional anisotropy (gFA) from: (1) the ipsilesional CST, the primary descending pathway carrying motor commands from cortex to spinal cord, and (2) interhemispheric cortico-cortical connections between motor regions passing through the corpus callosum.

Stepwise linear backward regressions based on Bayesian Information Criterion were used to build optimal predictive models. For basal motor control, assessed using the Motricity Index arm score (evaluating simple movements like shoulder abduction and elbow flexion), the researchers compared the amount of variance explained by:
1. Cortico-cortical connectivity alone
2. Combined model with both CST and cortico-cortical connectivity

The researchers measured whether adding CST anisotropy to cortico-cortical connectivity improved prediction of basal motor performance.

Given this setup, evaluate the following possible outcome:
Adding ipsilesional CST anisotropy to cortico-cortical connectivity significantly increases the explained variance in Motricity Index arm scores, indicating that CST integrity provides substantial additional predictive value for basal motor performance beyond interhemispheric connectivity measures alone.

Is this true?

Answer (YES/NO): NO